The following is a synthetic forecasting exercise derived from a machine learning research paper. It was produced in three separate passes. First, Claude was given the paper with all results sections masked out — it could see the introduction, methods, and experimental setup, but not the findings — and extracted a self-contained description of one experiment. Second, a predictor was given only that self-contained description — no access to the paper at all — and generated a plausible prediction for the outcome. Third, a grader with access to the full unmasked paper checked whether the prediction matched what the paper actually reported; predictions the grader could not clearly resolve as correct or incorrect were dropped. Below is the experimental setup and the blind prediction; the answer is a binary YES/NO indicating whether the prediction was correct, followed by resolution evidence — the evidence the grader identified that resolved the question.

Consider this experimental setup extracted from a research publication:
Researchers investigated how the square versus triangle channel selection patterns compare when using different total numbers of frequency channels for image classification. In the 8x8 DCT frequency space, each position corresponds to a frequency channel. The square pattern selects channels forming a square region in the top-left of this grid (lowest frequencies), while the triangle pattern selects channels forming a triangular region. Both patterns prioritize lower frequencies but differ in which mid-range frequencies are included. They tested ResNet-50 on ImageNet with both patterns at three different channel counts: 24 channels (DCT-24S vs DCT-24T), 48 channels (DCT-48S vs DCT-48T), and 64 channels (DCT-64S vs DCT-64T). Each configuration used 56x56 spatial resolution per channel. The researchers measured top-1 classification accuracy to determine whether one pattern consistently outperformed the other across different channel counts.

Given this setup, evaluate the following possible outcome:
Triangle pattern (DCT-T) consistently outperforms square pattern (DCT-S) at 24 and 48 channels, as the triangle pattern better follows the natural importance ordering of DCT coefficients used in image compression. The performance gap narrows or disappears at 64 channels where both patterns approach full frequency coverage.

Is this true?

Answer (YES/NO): NO